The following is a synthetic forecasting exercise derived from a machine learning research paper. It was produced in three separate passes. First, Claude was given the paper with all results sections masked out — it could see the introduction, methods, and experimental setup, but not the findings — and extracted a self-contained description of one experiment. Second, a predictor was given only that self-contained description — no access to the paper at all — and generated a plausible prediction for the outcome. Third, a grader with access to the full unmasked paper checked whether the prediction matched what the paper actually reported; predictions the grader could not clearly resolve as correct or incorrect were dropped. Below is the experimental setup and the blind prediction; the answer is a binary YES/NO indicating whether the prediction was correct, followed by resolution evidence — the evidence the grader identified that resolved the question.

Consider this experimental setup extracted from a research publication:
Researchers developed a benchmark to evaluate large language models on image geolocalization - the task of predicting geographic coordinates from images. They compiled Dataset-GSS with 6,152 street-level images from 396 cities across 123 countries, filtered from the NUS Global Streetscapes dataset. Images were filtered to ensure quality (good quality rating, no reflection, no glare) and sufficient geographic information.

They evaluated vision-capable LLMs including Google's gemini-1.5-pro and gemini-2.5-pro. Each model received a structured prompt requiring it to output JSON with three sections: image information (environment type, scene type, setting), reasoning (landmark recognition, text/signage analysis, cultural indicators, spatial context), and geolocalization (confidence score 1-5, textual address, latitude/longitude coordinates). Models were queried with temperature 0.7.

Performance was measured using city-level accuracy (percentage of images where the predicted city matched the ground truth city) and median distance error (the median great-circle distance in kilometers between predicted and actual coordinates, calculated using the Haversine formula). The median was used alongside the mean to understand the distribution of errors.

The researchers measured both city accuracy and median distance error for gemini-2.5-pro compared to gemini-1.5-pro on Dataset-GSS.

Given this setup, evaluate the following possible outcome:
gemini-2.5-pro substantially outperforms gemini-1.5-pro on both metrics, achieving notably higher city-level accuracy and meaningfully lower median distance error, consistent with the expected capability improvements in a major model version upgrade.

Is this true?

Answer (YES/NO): NO